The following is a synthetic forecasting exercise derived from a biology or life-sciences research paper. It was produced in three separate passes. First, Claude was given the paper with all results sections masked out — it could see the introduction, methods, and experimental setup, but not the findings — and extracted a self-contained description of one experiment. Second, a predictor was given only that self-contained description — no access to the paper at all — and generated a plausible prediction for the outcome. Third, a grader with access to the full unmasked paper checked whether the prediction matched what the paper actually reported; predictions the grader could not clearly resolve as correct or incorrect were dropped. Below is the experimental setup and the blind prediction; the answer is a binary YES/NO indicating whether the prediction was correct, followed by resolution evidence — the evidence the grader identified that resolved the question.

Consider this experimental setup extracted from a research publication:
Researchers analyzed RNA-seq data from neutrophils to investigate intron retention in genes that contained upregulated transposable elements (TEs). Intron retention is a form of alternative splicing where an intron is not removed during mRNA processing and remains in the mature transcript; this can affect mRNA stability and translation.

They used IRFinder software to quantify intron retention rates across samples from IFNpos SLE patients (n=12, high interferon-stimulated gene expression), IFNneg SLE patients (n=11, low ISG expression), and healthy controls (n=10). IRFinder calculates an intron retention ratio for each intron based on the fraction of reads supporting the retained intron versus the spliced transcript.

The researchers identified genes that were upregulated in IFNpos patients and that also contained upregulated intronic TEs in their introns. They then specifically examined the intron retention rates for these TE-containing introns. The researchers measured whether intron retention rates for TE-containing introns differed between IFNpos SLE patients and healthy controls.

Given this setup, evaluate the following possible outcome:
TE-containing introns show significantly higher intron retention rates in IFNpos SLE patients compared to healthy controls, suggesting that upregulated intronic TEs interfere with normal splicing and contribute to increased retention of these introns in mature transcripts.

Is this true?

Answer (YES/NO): NO